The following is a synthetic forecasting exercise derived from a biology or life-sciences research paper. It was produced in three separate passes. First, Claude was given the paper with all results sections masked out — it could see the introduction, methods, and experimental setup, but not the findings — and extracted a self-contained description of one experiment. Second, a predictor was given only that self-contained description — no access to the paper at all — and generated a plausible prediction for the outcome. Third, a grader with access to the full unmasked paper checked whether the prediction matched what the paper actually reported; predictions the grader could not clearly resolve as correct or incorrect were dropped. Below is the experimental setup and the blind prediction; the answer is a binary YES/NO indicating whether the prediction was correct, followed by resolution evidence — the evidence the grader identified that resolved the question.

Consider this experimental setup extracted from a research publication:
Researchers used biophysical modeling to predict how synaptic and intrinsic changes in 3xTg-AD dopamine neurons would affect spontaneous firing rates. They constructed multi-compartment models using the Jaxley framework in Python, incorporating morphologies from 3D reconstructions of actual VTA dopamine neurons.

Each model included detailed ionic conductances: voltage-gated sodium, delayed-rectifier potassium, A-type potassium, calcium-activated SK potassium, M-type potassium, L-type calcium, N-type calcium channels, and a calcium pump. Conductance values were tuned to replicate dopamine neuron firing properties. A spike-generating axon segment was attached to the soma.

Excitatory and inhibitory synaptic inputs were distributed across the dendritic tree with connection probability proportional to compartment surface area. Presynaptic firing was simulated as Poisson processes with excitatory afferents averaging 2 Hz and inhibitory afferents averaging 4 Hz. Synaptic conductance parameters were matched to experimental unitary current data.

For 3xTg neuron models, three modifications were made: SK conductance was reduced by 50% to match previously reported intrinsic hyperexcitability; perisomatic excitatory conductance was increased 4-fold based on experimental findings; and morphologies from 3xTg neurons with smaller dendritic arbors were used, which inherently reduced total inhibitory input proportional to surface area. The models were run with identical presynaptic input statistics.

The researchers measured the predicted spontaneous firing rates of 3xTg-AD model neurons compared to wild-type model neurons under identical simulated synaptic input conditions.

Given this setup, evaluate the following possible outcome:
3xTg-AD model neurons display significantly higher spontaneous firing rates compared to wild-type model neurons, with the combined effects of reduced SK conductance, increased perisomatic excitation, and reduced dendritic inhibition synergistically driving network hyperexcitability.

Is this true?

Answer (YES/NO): YES